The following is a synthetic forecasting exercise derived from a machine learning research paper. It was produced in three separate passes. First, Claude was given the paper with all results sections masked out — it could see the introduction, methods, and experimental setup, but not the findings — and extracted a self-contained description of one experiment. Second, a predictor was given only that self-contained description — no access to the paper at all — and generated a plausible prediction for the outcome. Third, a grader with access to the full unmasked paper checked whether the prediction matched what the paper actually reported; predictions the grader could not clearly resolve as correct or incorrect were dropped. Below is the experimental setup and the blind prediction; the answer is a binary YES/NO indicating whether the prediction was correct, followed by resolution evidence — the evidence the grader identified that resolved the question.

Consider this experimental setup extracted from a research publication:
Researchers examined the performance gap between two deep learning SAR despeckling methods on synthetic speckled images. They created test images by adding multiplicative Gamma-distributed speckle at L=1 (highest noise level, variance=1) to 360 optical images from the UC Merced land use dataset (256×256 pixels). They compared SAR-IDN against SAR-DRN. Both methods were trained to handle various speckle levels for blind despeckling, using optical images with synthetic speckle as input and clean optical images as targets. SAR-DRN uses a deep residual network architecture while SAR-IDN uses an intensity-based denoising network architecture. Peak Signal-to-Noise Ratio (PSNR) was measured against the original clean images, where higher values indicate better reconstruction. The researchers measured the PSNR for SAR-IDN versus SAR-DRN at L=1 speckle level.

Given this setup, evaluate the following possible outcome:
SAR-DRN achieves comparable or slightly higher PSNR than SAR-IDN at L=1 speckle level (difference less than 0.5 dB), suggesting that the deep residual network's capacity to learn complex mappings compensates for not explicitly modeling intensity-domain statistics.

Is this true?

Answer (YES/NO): NO